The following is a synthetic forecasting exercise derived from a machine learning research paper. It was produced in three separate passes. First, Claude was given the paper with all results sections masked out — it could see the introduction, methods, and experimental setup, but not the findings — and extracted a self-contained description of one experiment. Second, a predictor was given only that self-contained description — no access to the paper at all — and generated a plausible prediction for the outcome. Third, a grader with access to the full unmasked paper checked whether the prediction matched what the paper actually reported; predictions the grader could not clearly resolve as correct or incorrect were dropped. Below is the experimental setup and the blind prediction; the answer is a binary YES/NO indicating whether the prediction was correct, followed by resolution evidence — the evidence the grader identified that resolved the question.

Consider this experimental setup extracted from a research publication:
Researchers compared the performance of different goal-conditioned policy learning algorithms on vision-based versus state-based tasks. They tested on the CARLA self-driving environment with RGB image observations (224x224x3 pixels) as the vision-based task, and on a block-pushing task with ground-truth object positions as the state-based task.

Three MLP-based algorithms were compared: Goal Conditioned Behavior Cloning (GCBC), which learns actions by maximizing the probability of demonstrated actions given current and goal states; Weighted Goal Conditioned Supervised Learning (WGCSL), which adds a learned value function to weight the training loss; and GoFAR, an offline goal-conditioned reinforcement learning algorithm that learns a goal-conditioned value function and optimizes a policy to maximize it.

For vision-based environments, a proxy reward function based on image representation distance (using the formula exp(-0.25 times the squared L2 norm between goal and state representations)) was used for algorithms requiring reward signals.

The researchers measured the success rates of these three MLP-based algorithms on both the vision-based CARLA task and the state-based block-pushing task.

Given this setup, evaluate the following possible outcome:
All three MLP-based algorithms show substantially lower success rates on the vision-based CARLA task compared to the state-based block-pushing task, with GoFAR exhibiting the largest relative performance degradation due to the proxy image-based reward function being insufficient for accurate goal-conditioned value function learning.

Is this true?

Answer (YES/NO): NO